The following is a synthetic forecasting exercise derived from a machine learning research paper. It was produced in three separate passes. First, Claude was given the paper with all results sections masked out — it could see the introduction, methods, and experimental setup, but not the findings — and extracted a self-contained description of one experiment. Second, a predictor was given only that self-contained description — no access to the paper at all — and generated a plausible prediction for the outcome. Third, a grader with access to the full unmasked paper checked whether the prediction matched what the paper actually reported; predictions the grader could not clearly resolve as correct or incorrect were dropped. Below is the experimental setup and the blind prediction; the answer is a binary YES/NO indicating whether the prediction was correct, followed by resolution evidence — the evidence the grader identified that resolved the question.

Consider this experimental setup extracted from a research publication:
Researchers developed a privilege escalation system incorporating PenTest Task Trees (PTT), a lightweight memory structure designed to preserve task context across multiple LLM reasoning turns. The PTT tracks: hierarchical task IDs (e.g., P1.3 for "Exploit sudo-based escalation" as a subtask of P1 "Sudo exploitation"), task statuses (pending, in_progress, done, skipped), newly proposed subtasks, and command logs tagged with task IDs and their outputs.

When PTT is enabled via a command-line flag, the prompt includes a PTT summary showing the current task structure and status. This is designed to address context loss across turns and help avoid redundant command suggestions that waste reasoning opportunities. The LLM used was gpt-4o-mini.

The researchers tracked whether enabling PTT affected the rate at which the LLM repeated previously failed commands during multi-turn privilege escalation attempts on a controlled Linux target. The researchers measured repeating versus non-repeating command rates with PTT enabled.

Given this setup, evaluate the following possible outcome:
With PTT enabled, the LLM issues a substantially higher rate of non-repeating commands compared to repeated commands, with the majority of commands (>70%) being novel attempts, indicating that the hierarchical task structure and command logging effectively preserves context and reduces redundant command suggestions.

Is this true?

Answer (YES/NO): NO